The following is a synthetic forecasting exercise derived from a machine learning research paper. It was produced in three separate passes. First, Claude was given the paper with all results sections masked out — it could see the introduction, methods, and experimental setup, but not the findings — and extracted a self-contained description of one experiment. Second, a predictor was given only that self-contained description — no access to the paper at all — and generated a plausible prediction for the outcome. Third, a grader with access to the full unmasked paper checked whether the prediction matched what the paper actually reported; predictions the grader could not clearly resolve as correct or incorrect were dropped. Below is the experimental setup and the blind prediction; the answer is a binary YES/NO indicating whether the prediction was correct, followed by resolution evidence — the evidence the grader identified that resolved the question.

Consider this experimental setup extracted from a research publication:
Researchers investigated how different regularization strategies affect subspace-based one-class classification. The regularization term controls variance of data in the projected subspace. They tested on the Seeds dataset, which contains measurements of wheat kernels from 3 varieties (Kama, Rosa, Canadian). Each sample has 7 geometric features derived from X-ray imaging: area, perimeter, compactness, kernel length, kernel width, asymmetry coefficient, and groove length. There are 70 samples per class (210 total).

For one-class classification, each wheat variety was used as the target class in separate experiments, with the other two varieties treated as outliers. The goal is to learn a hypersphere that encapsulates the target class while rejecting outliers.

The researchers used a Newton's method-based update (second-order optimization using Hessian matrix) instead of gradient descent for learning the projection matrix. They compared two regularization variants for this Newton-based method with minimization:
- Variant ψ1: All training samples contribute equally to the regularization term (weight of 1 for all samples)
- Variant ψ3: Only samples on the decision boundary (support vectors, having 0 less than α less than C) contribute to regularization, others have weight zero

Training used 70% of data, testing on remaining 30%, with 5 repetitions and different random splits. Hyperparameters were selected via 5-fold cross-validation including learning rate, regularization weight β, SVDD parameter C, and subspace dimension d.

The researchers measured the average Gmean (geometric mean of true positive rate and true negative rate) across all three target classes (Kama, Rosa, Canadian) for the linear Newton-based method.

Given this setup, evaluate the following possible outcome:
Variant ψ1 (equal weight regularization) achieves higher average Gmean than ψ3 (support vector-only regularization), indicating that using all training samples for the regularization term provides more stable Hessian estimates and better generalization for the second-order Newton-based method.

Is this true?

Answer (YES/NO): YES